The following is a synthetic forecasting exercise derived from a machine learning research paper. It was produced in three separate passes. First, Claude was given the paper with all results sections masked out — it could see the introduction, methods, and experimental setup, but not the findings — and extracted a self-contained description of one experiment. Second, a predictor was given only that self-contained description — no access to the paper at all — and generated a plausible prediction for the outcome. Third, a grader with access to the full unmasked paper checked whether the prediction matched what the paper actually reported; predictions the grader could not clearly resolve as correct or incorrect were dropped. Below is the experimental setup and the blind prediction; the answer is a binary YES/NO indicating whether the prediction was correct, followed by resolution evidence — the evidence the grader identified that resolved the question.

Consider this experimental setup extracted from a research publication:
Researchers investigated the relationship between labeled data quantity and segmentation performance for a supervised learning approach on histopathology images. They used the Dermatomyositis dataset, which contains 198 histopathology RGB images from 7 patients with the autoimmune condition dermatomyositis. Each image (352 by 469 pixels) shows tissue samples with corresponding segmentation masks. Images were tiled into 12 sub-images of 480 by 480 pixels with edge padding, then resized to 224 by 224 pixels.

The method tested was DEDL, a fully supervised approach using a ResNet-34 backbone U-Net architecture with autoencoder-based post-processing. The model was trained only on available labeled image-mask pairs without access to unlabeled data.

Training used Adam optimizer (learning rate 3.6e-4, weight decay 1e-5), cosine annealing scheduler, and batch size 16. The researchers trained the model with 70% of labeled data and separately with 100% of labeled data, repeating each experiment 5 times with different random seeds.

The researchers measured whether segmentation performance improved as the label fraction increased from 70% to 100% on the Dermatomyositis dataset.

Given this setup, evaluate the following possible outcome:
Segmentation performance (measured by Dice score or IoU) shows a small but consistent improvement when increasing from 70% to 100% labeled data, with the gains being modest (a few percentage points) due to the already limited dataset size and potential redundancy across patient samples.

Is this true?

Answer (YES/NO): NO